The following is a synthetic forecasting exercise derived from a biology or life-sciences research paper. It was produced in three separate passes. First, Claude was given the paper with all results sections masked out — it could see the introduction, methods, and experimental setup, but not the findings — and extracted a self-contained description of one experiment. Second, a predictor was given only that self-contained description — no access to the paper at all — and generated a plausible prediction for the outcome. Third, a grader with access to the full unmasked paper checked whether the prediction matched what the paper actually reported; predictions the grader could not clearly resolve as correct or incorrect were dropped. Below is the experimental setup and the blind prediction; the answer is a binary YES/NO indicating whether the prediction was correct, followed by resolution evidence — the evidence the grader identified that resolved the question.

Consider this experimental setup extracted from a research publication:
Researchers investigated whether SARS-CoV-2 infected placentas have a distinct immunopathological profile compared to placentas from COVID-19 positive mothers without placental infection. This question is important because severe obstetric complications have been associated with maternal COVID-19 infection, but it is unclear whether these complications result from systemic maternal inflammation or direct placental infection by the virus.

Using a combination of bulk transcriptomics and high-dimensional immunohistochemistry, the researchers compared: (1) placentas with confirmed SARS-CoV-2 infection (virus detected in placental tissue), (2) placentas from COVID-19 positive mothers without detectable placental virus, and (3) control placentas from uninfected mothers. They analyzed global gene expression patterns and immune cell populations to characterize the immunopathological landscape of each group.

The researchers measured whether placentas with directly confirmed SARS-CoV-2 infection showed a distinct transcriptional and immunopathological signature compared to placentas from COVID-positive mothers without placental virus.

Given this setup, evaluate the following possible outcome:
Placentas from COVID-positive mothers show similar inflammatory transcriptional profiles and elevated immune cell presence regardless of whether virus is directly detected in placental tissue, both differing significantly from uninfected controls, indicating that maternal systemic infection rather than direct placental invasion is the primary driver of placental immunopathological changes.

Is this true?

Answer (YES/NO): NO